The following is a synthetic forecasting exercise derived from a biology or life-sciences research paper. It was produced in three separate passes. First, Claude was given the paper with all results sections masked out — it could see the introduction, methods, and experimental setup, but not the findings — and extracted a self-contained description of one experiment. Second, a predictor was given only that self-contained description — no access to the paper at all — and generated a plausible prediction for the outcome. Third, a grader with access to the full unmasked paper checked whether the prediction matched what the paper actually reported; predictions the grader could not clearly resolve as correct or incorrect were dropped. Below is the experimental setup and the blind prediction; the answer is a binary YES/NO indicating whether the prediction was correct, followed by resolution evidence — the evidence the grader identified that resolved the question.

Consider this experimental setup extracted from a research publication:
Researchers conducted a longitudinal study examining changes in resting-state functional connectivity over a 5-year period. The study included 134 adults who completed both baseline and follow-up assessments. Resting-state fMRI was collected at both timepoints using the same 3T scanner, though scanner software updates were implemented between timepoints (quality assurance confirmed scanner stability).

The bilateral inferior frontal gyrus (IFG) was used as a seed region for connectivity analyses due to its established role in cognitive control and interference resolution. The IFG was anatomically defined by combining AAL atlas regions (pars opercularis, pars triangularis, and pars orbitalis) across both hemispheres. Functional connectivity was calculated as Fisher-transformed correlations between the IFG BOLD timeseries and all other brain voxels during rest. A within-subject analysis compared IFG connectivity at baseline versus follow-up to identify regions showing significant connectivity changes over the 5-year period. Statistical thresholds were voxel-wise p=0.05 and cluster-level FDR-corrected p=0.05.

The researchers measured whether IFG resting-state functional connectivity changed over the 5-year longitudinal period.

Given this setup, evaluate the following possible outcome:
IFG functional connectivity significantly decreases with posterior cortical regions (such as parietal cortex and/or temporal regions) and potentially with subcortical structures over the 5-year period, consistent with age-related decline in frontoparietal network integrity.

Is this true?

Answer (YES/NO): NO